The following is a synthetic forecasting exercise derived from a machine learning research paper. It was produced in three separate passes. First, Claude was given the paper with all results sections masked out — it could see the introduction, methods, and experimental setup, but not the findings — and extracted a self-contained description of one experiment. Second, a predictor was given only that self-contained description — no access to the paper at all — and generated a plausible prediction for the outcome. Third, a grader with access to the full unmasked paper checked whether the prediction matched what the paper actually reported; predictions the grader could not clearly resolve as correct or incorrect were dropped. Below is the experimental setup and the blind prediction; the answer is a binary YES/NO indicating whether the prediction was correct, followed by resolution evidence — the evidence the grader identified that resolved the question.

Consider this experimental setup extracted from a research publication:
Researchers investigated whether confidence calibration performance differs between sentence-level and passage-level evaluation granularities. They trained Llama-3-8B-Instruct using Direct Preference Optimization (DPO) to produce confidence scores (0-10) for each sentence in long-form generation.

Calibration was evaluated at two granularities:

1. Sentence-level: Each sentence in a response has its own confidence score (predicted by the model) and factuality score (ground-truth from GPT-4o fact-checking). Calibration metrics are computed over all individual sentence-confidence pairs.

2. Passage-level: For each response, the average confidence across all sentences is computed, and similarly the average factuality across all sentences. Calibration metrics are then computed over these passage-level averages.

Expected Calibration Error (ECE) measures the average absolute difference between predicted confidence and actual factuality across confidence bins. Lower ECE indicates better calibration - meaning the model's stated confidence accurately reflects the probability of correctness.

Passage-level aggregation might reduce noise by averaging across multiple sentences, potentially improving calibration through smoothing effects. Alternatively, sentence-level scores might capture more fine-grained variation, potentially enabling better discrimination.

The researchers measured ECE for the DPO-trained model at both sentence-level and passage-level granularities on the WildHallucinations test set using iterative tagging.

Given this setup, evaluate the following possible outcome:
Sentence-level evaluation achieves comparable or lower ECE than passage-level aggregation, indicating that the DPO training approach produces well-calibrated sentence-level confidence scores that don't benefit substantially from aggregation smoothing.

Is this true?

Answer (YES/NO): YES